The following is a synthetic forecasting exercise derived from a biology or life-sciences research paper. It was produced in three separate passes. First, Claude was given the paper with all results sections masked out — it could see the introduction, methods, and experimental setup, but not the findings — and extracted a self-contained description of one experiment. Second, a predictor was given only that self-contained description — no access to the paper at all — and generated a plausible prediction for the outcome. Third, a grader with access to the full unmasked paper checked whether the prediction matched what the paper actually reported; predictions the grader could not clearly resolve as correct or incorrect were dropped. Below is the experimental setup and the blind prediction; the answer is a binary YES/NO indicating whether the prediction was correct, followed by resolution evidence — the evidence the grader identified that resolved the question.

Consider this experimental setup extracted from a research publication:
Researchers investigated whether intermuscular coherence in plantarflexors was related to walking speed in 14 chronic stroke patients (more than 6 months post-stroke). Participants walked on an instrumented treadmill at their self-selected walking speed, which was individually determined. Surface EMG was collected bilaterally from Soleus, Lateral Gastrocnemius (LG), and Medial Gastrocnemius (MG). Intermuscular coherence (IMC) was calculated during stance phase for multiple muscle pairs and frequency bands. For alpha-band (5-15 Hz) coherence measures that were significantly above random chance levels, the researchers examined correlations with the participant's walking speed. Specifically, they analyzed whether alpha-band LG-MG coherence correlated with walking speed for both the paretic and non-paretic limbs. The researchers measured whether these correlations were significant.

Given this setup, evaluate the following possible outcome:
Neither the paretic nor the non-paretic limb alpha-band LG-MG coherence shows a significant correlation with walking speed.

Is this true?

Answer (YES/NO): YES